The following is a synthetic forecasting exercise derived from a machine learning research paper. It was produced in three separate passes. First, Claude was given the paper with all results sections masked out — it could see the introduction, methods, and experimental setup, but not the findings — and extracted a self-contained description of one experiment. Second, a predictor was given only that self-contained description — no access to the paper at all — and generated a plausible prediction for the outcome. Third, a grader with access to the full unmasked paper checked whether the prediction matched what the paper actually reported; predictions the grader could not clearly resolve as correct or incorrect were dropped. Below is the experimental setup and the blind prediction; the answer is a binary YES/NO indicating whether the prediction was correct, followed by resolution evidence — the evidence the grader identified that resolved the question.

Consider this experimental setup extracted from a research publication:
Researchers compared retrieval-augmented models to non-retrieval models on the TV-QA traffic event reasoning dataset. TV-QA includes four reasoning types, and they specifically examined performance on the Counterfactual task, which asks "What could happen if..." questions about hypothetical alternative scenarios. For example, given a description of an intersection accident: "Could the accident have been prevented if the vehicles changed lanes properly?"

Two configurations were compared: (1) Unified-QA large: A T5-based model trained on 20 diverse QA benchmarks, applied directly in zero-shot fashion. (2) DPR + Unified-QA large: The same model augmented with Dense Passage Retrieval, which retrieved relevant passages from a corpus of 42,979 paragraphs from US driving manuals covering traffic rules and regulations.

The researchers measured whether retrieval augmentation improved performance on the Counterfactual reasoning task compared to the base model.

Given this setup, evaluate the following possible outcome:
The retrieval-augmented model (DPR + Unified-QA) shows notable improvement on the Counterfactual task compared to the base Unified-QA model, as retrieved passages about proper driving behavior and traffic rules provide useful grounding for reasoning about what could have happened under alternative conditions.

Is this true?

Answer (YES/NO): YES